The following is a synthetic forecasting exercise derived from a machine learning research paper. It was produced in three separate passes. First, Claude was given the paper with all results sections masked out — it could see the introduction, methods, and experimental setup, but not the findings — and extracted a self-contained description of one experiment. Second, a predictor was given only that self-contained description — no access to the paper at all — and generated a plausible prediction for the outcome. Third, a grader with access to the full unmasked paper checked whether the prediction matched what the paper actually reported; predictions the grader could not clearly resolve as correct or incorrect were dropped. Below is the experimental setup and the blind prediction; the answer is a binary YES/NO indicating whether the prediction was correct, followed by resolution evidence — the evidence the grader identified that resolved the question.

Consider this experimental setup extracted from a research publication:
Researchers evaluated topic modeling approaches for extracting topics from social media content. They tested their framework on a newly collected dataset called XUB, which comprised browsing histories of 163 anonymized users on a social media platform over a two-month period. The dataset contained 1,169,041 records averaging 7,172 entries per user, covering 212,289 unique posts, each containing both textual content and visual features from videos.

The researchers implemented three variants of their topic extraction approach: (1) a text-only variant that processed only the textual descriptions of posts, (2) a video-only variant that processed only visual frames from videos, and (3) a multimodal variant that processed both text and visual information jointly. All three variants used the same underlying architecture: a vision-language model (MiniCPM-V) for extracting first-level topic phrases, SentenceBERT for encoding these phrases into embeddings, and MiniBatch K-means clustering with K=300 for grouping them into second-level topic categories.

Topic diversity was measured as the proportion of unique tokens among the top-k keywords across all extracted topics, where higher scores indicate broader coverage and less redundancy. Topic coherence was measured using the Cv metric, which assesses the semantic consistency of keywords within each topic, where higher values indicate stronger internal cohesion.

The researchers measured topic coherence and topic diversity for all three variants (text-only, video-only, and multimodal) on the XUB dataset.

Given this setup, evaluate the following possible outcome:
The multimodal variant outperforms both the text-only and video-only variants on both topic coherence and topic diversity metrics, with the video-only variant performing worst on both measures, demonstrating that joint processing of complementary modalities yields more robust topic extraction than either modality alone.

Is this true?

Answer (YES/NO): NO